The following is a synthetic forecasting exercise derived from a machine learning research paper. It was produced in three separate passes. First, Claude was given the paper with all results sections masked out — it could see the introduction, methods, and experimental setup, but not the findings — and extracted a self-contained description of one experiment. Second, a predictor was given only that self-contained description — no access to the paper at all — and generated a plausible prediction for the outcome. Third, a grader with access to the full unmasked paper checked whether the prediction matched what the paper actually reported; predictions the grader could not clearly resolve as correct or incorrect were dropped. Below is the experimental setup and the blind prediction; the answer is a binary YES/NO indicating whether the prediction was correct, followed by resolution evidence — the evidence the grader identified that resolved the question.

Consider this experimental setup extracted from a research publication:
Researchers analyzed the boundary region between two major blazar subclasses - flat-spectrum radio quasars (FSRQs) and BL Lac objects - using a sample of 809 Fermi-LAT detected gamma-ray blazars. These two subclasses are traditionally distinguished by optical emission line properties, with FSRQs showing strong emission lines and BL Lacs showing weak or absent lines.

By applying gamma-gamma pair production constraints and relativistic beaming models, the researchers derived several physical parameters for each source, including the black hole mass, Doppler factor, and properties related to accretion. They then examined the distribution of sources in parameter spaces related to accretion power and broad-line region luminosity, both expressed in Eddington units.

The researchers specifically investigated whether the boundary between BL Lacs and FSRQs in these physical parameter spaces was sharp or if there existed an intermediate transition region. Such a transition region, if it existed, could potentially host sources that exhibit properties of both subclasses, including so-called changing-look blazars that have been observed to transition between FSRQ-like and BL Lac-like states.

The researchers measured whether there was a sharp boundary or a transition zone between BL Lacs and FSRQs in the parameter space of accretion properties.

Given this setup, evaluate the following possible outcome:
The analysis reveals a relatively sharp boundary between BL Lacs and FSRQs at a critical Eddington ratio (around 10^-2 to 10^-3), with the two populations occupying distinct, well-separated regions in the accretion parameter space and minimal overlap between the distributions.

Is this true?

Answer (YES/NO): NO